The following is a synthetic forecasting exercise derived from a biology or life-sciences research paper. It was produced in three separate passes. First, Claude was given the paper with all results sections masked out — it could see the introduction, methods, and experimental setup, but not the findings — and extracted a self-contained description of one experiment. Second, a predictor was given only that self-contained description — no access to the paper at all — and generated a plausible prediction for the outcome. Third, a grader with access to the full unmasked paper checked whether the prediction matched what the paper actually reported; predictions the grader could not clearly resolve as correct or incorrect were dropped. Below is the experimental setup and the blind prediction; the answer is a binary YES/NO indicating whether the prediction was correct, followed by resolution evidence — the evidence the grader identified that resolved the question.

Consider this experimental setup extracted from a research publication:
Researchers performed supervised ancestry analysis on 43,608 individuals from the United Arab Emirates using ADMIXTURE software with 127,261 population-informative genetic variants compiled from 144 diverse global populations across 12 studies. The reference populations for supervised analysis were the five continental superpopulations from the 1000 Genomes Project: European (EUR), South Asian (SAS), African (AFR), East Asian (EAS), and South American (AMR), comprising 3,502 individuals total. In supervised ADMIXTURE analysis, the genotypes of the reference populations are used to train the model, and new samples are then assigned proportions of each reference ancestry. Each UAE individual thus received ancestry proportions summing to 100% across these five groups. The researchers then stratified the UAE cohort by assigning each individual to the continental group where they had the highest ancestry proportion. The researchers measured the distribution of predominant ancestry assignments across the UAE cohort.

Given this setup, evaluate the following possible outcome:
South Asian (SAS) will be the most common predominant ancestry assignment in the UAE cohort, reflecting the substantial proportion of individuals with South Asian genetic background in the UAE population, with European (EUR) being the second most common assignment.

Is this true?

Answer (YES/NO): NO